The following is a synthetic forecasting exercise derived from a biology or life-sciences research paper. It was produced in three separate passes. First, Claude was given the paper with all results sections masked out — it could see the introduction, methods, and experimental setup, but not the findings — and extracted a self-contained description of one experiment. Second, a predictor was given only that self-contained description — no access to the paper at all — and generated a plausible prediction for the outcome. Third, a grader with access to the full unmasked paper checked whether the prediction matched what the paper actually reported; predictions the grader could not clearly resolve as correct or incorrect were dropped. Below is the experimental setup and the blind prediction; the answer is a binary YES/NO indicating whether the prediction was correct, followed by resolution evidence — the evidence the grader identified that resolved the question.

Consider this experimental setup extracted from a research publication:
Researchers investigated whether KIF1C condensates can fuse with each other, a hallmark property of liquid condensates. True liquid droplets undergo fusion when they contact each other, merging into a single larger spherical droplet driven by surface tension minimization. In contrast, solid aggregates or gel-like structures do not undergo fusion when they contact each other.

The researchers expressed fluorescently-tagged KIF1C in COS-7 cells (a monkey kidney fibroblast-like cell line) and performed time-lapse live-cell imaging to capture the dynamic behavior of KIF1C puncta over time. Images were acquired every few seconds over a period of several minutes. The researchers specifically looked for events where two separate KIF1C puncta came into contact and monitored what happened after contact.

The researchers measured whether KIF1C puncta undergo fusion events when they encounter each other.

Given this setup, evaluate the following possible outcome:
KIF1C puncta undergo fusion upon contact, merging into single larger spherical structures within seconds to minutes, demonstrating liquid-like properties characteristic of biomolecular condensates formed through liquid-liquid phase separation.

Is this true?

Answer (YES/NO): YES